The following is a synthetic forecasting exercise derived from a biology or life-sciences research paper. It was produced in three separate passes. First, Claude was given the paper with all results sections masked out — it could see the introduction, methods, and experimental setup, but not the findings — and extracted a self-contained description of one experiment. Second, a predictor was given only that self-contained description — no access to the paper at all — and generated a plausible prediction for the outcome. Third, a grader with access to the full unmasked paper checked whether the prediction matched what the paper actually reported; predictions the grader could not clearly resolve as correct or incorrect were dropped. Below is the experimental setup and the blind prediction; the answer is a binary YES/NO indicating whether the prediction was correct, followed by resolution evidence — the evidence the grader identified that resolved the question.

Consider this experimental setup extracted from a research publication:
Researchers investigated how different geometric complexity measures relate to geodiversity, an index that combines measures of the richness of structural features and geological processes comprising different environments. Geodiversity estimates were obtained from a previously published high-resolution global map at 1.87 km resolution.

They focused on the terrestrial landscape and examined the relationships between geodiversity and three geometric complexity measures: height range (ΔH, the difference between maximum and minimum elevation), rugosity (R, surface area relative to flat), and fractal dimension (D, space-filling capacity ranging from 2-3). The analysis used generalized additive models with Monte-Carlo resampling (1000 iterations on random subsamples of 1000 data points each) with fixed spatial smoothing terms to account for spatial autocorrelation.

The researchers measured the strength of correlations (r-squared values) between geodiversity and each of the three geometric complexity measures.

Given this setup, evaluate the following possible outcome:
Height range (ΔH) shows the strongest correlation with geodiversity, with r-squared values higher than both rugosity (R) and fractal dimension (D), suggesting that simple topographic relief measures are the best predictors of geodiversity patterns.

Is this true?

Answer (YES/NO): NO